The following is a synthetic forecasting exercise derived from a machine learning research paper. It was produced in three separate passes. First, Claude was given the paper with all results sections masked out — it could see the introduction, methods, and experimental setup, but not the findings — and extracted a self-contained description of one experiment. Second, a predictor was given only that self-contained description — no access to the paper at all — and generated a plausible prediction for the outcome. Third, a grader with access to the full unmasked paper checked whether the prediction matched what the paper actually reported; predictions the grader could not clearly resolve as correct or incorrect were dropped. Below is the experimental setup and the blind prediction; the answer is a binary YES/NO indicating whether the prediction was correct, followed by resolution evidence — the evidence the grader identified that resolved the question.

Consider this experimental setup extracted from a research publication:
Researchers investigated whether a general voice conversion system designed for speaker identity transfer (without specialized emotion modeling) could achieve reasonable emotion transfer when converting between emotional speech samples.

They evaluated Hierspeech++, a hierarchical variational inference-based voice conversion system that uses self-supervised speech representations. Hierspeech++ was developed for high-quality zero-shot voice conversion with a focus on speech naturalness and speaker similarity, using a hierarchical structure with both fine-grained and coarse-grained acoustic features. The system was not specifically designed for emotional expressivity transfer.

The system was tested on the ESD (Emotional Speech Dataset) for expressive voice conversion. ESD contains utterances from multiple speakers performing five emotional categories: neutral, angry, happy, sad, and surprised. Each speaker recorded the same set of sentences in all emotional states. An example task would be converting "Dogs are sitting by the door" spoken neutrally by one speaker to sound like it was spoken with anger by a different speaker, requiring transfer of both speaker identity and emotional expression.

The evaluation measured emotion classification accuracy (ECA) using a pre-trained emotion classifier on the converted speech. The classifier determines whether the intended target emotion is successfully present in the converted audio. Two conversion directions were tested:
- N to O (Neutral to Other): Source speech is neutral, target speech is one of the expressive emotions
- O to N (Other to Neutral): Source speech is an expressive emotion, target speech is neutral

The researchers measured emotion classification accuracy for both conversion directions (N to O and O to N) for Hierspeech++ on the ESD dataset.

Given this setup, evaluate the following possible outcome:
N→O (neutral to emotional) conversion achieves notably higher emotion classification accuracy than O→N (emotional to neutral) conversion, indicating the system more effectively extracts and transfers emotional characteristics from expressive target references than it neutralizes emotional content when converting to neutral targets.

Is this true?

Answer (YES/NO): NO